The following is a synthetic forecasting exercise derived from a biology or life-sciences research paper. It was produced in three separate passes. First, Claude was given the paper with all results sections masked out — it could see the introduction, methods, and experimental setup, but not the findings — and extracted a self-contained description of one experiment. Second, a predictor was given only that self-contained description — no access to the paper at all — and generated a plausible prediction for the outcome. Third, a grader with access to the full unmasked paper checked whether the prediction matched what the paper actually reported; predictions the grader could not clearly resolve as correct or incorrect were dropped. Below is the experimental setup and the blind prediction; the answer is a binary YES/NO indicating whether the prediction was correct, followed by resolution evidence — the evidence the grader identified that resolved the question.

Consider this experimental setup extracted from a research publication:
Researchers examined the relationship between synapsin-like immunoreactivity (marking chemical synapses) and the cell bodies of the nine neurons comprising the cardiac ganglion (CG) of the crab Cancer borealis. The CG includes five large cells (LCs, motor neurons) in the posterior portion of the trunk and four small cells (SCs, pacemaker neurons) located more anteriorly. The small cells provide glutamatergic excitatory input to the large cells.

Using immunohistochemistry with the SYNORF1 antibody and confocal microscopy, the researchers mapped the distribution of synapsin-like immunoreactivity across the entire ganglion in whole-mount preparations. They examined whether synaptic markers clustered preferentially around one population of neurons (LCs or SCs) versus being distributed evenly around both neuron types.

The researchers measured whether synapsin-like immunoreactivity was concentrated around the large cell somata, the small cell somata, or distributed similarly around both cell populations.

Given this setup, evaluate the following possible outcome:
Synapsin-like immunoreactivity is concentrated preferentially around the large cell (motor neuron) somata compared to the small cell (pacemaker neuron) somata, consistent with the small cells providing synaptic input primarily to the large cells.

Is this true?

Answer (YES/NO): YES